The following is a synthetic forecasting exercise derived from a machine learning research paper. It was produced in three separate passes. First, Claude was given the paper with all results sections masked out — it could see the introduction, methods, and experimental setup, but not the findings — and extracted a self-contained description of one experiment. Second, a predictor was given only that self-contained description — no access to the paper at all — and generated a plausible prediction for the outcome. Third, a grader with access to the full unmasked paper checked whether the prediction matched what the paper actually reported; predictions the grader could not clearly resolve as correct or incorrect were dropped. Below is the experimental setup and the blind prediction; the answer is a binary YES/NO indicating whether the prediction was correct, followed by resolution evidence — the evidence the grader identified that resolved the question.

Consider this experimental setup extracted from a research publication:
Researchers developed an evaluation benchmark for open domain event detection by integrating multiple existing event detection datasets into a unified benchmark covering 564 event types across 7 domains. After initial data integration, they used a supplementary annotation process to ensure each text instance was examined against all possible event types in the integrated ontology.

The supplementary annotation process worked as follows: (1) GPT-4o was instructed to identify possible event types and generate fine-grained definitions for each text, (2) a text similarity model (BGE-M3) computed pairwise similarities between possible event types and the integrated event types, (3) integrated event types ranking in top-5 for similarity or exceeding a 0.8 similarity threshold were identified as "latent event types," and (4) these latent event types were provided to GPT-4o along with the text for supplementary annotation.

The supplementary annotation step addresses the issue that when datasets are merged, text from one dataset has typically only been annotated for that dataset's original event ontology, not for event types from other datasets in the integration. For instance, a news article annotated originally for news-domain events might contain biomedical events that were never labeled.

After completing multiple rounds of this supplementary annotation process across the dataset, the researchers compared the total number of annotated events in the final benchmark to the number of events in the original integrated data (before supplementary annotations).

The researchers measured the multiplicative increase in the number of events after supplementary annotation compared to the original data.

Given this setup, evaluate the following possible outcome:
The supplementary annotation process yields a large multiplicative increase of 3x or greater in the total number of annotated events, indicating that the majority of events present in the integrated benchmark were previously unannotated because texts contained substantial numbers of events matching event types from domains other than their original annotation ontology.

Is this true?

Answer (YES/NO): NO